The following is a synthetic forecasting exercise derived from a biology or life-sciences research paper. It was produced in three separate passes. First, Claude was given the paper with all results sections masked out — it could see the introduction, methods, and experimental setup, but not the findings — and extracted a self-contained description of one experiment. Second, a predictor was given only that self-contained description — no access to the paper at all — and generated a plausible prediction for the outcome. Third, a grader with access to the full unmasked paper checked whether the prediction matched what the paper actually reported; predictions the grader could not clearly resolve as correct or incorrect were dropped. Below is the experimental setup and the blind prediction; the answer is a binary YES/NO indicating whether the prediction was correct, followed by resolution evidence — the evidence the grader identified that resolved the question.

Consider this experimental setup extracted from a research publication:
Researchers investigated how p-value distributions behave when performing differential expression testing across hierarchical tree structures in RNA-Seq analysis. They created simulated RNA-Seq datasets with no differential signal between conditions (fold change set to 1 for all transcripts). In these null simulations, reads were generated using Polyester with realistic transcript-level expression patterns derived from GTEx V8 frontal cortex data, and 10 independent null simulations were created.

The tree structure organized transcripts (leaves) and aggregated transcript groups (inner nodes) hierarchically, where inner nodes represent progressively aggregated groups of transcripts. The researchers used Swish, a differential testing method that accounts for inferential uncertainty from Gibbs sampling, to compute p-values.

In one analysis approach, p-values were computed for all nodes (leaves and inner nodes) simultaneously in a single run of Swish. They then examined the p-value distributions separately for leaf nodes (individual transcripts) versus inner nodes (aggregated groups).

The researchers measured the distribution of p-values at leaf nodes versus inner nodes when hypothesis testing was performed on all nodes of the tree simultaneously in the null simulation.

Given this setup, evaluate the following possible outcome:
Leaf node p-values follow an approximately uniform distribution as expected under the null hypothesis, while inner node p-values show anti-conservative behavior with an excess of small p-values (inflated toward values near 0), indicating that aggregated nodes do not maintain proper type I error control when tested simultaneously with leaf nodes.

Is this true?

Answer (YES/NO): NO